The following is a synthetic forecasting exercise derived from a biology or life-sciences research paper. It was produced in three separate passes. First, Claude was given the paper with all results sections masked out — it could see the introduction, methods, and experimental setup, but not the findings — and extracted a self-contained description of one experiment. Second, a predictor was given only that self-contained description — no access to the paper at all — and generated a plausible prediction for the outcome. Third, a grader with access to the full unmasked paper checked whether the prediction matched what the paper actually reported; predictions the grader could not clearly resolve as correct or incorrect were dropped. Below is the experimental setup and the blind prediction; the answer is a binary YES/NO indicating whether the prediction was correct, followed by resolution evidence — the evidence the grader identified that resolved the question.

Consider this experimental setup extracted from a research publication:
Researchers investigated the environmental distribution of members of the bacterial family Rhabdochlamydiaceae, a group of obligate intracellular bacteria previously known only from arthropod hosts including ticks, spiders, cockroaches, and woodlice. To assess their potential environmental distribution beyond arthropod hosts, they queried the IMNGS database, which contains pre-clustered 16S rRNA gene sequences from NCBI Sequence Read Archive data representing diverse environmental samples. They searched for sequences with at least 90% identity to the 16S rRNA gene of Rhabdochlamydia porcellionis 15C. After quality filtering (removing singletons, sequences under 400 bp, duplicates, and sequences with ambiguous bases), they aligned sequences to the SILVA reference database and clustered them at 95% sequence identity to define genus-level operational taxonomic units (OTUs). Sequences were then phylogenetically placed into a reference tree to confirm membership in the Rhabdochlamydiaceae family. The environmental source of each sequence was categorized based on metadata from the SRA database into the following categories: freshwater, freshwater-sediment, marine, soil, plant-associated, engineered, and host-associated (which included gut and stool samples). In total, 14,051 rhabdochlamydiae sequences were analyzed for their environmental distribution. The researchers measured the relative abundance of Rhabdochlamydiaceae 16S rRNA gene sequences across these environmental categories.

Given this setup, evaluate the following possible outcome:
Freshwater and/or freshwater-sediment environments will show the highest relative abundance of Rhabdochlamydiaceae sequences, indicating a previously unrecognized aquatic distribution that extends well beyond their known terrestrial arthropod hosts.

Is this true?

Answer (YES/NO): NO